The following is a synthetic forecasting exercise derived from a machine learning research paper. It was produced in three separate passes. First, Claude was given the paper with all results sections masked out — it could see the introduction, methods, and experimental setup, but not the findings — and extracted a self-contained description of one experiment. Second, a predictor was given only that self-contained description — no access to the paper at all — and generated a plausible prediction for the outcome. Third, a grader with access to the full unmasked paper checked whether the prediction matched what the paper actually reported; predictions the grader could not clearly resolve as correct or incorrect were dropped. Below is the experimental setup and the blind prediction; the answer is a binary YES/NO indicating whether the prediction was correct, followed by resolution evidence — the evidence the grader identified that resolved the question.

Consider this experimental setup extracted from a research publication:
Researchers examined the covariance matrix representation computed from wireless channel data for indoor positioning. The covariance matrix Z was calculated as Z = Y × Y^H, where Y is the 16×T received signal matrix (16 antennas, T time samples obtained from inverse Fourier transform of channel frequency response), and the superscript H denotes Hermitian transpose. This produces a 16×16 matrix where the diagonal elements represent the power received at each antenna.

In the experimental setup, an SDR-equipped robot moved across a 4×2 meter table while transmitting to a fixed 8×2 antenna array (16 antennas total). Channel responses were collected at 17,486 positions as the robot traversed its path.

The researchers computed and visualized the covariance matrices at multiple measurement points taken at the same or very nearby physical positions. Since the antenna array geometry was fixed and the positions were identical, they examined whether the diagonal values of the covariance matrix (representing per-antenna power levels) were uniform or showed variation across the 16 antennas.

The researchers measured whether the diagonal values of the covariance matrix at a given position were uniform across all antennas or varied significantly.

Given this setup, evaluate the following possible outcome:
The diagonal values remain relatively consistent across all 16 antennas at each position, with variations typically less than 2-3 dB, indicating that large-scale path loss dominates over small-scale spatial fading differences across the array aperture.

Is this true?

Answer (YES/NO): NO